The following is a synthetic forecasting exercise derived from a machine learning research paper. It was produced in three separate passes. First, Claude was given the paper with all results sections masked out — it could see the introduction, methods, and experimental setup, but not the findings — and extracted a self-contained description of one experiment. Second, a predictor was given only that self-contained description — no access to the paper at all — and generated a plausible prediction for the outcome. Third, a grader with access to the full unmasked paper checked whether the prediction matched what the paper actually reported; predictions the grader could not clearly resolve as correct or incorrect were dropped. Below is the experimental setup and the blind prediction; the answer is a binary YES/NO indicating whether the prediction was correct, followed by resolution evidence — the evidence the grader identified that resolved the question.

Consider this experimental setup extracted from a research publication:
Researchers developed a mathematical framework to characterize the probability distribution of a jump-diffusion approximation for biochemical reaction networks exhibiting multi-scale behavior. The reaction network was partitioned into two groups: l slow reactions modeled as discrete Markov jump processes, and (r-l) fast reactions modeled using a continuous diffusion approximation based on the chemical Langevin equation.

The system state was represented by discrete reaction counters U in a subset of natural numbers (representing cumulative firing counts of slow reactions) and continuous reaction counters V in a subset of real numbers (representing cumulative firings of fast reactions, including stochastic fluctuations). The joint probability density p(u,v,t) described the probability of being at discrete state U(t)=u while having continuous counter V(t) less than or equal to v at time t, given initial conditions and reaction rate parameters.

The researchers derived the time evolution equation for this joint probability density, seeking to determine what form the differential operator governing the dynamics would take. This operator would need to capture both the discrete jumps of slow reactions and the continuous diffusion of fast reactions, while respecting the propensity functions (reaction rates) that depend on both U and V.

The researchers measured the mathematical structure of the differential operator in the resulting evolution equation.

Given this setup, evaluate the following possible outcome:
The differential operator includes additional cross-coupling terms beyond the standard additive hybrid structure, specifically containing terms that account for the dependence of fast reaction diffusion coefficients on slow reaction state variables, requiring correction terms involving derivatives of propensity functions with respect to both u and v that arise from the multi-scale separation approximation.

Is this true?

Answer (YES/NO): NO